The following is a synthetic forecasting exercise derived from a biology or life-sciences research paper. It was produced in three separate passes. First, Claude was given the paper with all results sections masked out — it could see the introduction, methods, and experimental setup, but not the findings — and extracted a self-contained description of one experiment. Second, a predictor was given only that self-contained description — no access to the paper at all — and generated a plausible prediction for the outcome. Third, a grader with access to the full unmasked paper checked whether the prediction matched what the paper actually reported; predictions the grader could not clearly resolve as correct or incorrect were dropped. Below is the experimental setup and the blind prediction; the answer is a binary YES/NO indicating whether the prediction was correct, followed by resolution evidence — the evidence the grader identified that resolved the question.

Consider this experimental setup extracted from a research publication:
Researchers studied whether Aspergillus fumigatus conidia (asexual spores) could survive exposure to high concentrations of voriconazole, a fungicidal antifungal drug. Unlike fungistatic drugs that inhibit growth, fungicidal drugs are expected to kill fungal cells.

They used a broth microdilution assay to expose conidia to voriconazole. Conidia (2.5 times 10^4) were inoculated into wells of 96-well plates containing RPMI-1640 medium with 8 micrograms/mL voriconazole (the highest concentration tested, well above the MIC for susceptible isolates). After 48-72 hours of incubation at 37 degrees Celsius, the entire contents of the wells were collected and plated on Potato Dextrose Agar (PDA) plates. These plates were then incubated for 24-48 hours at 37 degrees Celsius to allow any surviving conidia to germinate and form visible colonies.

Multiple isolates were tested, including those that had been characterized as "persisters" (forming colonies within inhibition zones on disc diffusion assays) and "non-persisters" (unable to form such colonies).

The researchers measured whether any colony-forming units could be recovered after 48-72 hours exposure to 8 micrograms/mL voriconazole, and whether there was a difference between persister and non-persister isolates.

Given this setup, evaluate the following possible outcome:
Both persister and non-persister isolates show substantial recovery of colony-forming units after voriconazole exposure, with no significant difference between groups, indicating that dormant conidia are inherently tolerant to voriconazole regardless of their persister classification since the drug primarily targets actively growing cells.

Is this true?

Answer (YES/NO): NO